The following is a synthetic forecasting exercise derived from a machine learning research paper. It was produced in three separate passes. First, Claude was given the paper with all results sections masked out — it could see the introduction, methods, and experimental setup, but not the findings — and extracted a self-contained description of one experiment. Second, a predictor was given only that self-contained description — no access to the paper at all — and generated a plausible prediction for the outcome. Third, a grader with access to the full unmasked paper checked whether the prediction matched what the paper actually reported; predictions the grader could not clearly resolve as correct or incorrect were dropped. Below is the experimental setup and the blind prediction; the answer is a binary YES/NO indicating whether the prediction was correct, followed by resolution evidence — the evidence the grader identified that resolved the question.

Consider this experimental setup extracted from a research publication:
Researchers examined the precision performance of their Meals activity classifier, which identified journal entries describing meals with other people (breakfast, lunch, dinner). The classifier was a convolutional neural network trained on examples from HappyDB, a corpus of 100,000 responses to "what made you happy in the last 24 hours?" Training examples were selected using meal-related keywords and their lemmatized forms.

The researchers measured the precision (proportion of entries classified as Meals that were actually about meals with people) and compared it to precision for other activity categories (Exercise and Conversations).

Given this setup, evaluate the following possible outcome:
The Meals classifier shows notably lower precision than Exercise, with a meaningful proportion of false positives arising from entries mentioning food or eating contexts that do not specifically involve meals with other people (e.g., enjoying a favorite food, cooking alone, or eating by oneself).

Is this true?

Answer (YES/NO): NO